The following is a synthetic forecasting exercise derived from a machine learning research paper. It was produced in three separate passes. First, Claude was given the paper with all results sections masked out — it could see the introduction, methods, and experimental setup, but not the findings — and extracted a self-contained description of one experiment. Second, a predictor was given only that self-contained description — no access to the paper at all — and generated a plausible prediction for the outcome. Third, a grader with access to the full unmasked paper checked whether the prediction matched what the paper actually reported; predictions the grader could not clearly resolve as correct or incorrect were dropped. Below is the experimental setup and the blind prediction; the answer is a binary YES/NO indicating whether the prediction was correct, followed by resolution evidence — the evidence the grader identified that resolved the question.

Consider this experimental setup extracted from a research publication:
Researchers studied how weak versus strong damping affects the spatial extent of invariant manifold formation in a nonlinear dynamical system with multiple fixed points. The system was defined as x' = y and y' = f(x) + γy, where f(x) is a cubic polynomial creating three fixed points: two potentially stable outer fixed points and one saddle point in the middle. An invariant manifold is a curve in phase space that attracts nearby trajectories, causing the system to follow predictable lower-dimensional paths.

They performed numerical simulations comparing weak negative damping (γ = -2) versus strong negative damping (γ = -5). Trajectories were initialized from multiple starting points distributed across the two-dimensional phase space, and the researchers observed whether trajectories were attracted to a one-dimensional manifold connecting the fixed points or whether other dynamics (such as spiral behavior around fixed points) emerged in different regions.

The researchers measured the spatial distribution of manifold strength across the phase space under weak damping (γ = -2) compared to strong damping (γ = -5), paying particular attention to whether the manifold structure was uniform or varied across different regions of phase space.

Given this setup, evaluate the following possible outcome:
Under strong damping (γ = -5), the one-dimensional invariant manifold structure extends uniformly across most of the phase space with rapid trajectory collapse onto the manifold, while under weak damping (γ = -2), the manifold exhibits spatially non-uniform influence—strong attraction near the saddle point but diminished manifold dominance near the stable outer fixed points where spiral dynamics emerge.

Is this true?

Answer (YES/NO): YES